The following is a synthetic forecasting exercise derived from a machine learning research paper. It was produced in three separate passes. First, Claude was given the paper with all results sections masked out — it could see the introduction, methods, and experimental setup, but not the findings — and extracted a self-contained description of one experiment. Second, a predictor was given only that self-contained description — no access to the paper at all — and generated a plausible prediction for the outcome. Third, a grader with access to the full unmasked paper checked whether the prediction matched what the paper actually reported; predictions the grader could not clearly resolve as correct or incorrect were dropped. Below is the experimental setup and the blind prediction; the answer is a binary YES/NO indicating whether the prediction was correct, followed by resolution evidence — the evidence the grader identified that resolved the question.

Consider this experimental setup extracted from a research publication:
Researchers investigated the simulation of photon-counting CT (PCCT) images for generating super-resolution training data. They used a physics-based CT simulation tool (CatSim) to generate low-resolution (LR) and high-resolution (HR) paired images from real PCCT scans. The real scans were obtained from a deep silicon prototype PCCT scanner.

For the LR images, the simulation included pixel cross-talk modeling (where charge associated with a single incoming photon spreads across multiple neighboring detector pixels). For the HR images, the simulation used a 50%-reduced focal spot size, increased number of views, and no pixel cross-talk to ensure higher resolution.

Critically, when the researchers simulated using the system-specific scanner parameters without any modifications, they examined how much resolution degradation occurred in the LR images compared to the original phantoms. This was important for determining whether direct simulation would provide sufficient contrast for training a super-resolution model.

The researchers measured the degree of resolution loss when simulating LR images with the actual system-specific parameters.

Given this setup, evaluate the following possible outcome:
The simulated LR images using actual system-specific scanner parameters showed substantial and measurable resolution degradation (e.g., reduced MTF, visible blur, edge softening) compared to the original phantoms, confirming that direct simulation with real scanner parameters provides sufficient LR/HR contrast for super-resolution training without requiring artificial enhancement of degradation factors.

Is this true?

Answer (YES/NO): NO